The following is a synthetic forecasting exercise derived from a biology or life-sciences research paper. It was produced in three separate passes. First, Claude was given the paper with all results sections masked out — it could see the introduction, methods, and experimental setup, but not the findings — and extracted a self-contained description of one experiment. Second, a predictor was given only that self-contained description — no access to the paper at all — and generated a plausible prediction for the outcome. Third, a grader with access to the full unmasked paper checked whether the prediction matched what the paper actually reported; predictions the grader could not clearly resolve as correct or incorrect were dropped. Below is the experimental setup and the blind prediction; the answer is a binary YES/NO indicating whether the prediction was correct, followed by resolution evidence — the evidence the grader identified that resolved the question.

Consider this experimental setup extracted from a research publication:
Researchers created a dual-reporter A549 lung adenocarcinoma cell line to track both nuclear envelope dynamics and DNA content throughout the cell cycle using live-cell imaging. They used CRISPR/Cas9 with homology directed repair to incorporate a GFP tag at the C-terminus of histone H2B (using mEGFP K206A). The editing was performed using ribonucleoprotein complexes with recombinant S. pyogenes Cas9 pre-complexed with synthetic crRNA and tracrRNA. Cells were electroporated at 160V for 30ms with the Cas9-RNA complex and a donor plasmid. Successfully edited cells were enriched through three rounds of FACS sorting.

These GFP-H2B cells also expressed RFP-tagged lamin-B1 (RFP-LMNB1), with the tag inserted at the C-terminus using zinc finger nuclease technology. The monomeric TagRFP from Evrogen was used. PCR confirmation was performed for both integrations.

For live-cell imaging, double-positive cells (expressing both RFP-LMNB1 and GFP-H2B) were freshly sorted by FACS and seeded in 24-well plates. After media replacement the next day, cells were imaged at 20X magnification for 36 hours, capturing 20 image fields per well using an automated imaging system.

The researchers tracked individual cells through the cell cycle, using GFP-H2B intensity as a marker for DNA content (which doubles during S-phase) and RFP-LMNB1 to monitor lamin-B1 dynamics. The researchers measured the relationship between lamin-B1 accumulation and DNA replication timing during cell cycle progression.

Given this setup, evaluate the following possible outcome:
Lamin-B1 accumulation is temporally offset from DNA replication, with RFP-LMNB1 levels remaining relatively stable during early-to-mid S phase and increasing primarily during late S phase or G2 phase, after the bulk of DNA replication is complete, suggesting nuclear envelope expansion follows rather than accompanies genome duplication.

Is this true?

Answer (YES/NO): NO